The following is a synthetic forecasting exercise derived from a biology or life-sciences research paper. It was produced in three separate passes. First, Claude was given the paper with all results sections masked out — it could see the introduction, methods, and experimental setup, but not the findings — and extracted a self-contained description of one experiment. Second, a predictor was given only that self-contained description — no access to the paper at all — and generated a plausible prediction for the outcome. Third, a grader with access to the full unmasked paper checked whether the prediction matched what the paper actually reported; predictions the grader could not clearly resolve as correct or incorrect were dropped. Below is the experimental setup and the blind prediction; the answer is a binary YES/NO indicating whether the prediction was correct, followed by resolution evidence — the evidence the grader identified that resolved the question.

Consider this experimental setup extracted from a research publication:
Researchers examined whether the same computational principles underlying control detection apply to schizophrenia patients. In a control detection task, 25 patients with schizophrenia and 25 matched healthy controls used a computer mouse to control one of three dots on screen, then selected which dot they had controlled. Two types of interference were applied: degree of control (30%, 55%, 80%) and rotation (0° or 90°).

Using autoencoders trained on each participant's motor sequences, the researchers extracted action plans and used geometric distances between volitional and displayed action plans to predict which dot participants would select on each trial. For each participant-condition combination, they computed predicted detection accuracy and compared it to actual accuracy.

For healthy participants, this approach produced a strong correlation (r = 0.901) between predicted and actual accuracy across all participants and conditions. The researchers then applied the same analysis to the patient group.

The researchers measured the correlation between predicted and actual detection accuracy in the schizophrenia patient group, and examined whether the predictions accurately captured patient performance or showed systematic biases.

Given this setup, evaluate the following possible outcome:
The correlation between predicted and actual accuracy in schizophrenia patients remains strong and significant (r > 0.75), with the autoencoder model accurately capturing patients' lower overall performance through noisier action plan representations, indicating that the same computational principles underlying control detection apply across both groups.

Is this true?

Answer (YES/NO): NO